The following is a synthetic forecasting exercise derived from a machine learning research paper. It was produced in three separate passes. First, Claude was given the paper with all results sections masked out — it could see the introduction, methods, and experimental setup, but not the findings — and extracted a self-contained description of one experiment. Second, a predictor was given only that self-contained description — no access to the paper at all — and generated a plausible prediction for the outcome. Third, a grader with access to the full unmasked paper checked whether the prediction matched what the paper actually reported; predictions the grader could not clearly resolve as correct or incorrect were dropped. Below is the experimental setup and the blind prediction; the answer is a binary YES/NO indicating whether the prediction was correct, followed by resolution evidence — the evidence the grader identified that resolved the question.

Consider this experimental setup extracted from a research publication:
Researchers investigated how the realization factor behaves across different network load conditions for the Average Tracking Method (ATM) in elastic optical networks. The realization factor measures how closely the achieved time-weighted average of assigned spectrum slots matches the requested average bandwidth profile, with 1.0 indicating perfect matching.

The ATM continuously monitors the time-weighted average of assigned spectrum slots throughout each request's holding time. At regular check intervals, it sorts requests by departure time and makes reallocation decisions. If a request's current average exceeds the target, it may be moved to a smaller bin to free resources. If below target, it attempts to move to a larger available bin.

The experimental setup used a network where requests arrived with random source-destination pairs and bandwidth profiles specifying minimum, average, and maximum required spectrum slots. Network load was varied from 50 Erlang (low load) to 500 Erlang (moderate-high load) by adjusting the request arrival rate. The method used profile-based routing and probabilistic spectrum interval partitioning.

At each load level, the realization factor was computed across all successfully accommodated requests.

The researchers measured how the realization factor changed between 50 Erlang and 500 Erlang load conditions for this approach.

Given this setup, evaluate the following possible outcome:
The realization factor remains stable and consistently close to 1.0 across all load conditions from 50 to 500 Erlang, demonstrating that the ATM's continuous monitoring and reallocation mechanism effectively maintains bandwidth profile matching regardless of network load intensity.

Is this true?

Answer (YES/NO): YES